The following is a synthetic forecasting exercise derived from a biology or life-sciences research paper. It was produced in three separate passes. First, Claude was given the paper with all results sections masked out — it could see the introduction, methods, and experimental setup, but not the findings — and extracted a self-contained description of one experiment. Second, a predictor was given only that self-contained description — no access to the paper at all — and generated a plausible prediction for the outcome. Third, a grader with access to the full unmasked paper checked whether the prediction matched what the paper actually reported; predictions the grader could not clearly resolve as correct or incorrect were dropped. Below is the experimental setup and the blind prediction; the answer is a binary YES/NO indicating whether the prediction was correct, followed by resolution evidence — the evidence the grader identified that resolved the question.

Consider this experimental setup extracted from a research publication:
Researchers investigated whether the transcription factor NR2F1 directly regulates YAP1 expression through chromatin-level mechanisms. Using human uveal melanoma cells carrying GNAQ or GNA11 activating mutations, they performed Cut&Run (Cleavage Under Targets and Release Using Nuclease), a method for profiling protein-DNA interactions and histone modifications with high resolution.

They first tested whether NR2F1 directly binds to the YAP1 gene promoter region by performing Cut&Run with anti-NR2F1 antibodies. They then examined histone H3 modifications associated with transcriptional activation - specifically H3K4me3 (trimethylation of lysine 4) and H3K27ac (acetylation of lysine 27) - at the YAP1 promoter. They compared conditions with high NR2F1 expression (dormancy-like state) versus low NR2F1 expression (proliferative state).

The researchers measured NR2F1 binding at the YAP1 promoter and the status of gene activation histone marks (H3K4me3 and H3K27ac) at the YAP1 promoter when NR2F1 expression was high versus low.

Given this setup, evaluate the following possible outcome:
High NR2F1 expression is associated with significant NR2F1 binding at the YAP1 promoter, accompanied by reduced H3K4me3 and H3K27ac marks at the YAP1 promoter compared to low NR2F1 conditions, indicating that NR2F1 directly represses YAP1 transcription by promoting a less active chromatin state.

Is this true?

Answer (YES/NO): YES